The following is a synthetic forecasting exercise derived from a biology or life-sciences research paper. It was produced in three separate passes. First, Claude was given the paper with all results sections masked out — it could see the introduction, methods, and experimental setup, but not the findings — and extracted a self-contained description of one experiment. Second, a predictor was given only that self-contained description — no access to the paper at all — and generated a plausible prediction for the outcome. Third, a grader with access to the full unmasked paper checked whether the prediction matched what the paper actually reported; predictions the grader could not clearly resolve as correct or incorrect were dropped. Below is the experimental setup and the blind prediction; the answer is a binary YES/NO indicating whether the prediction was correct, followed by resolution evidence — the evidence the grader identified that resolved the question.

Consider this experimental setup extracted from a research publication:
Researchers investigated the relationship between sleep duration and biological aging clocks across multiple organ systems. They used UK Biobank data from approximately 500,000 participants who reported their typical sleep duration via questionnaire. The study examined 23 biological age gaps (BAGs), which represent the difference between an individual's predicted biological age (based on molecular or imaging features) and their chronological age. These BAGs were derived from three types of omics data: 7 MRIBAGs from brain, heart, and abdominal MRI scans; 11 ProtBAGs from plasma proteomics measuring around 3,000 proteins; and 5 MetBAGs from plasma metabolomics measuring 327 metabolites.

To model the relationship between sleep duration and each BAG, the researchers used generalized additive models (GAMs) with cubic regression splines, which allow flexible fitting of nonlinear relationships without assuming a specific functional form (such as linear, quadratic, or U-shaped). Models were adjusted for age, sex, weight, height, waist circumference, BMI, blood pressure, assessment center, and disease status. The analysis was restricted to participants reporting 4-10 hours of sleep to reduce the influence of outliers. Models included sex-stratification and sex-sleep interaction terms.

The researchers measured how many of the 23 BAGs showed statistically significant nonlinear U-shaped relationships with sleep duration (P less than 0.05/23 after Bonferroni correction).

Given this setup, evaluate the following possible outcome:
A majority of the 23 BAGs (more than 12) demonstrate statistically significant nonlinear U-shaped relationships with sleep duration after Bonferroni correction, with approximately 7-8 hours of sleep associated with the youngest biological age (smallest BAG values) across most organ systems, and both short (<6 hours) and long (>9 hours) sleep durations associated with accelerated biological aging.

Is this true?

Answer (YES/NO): NO